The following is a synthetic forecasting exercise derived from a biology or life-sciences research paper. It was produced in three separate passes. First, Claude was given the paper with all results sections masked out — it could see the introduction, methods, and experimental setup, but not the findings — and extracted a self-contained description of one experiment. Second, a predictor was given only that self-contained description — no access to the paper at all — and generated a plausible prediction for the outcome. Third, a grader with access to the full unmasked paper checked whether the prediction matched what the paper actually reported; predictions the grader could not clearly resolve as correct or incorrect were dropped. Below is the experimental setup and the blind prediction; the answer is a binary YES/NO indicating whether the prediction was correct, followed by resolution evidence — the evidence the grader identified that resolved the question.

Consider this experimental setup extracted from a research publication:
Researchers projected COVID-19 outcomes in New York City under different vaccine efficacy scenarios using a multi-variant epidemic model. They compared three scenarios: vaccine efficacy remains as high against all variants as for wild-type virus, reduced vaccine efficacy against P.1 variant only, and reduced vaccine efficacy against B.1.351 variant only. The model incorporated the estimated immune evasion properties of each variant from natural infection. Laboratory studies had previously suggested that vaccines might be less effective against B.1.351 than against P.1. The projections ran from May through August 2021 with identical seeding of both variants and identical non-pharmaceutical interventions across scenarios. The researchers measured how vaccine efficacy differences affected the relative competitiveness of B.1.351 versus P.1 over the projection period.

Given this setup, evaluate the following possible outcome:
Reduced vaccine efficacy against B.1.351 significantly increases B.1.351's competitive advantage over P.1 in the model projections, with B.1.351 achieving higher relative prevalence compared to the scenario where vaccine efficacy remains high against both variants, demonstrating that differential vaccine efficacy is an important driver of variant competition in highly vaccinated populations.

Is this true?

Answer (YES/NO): NO